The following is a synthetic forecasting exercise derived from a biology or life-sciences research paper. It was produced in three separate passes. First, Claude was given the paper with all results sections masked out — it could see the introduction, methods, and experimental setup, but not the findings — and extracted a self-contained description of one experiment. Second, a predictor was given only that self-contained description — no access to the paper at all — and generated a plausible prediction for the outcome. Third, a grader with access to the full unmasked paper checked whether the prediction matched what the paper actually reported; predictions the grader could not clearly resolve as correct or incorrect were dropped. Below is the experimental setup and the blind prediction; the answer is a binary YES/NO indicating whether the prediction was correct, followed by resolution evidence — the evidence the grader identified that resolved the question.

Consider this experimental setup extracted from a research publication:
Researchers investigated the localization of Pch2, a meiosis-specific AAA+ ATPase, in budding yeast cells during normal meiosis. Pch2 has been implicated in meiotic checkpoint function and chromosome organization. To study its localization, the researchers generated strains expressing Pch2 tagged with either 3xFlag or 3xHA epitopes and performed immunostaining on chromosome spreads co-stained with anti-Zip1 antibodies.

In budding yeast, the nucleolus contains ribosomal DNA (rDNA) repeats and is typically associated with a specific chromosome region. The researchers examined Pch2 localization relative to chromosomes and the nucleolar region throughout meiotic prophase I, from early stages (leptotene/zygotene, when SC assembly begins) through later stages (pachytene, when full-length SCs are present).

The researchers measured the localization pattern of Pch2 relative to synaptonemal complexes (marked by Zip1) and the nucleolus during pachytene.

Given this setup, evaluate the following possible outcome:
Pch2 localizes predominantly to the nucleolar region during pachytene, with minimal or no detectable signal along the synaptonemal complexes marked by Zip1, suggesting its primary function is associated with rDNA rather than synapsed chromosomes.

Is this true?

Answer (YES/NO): NO